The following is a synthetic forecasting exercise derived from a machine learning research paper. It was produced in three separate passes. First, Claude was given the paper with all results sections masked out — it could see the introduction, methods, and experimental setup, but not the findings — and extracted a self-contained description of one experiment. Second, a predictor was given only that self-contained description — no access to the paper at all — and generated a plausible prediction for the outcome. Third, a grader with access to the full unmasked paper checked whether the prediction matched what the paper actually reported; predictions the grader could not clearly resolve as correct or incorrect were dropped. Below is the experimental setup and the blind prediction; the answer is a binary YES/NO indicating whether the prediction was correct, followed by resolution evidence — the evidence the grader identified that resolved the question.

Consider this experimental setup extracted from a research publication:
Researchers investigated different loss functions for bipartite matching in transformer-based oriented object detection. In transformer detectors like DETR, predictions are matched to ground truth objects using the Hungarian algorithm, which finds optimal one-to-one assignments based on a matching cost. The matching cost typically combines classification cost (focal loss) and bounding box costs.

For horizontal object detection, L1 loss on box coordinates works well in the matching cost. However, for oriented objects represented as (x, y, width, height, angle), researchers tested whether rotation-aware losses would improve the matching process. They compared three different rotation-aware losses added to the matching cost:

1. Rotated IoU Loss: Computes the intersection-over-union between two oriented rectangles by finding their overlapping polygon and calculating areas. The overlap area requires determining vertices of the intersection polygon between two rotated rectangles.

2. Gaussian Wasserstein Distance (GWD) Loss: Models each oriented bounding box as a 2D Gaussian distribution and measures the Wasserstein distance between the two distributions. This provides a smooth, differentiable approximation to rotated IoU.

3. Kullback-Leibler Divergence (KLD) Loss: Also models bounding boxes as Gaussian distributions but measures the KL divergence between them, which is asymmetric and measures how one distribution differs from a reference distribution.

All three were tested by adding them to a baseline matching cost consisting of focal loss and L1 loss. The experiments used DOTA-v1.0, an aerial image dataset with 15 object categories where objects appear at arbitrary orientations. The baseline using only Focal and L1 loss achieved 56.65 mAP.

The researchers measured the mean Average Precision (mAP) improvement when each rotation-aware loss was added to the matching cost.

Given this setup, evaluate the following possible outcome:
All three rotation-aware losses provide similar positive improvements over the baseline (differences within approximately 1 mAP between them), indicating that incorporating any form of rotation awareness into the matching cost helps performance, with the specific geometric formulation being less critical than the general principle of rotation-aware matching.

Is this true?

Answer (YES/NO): NO